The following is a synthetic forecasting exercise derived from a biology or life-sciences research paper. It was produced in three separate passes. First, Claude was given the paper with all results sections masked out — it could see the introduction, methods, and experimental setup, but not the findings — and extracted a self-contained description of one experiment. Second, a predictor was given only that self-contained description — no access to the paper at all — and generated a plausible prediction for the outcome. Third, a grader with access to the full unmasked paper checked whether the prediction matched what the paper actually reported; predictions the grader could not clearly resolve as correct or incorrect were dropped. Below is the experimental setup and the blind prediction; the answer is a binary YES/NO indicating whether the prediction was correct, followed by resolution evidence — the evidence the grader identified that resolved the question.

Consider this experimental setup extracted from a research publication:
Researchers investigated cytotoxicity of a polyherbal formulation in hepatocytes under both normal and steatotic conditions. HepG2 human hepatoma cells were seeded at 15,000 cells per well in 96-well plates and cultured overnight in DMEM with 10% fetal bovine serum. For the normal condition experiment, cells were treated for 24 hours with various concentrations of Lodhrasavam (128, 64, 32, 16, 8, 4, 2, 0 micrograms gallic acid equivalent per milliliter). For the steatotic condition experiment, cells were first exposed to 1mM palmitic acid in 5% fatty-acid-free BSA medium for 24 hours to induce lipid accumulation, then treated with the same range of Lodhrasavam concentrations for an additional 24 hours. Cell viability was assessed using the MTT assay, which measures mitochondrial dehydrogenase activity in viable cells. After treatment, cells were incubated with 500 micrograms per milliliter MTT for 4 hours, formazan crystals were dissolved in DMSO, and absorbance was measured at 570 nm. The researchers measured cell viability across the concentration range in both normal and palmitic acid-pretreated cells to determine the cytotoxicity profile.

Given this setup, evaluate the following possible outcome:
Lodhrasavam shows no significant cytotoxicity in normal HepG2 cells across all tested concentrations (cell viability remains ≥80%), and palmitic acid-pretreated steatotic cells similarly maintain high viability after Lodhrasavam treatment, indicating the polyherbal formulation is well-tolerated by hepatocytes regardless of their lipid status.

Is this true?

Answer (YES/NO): NO